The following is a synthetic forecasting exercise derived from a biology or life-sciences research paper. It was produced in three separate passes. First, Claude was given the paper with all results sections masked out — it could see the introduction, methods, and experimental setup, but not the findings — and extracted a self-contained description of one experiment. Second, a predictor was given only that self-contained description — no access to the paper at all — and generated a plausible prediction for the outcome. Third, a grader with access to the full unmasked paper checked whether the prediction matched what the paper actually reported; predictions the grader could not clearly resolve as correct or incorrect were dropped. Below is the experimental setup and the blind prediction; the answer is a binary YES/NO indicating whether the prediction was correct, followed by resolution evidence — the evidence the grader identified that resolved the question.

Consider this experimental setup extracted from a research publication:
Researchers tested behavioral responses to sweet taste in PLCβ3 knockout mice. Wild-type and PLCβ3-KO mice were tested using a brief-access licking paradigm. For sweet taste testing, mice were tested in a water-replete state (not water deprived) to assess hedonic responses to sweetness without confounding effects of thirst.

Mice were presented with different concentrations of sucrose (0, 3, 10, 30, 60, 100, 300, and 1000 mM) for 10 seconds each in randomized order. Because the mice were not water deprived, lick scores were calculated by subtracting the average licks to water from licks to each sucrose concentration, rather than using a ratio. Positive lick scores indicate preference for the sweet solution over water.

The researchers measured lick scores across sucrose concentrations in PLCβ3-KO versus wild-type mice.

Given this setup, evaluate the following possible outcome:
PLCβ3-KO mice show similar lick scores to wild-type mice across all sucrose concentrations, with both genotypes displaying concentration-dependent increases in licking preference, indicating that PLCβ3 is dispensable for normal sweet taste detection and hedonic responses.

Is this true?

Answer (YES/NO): NO